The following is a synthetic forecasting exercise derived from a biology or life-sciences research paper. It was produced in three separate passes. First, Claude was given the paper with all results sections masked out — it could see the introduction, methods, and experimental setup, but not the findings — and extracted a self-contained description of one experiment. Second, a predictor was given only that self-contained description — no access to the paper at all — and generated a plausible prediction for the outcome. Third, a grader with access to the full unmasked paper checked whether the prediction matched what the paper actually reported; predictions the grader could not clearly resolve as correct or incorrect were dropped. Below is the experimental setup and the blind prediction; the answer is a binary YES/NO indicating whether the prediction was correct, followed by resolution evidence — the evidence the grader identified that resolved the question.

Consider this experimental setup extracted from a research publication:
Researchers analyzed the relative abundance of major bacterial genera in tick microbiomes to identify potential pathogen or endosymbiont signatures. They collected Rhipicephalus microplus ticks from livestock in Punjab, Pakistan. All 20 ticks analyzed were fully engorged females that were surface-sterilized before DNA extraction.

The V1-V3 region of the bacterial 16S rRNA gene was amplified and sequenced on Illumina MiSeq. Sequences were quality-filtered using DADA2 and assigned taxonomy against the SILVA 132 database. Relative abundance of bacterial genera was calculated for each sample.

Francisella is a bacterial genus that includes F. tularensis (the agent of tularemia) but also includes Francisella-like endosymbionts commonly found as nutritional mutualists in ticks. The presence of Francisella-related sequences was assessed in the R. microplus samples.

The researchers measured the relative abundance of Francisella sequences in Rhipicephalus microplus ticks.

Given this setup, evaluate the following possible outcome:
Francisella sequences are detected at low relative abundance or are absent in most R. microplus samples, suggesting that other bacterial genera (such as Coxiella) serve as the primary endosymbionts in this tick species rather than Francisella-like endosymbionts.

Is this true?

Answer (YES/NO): YES